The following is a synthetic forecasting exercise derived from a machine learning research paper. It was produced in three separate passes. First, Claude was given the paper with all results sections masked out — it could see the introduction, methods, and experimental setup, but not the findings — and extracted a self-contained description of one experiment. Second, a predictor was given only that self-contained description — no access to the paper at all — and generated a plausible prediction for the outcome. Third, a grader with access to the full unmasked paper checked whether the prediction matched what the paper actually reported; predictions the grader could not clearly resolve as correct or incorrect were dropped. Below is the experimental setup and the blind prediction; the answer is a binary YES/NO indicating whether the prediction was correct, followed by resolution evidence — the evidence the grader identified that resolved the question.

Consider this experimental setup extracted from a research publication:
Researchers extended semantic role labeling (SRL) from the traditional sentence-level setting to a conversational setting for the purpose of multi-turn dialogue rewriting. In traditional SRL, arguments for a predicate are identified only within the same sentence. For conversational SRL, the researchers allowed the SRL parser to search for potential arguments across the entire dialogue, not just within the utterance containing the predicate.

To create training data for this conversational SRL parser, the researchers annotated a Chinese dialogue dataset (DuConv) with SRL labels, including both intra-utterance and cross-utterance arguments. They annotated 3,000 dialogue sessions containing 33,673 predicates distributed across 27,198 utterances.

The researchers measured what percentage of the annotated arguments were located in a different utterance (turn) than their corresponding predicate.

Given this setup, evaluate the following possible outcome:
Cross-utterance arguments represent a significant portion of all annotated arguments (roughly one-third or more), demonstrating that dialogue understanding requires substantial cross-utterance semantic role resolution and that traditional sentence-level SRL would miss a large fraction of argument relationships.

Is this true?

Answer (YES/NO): NO